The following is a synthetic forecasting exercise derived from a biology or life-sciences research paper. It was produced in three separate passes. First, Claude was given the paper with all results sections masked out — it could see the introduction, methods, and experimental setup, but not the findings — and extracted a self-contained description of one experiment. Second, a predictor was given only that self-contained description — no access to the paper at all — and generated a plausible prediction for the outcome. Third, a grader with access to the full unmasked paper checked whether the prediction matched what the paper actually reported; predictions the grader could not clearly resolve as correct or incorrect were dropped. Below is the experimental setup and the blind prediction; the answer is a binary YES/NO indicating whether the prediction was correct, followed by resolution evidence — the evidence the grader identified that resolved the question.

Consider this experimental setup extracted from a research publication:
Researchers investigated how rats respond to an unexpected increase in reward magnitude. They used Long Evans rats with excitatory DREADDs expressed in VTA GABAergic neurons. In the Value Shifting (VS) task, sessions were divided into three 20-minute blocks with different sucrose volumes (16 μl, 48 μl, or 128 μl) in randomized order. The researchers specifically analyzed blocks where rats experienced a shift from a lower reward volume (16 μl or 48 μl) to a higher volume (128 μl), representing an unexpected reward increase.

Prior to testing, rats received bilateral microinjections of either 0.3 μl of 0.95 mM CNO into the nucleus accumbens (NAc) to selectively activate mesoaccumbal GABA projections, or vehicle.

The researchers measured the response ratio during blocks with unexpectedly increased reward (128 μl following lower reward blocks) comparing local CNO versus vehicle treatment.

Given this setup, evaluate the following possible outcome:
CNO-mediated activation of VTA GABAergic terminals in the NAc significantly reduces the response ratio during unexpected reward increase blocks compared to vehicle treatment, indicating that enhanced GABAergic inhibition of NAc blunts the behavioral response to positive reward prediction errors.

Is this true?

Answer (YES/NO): NO